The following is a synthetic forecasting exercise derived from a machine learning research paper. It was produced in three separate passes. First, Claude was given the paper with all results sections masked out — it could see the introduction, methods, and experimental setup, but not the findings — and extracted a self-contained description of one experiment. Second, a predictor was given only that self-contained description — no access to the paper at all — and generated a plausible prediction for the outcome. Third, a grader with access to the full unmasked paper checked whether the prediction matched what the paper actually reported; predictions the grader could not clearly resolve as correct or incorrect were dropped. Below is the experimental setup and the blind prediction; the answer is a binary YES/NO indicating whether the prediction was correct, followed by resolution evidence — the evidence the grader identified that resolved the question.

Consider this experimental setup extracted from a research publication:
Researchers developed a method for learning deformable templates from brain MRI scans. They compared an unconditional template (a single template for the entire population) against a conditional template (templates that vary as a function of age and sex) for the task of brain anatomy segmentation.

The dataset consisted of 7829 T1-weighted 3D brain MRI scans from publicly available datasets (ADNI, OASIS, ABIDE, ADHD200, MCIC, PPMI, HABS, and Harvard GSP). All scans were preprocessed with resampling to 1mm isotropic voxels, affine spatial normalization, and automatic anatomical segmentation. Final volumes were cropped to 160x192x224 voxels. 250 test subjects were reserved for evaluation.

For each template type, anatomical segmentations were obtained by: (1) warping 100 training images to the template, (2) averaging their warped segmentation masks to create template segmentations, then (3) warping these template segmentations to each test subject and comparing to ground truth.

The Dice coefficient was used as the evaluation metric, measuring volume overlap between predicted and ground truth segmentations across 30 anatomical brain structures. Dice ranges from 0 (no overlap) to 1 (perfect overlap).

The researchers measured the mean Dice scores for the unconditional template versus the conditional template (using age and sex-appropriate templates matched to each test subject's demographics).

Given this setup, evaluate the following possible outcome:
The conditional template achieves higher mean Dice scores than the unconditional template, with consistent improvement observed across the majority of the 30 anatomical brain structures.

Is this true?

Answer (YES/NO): NO